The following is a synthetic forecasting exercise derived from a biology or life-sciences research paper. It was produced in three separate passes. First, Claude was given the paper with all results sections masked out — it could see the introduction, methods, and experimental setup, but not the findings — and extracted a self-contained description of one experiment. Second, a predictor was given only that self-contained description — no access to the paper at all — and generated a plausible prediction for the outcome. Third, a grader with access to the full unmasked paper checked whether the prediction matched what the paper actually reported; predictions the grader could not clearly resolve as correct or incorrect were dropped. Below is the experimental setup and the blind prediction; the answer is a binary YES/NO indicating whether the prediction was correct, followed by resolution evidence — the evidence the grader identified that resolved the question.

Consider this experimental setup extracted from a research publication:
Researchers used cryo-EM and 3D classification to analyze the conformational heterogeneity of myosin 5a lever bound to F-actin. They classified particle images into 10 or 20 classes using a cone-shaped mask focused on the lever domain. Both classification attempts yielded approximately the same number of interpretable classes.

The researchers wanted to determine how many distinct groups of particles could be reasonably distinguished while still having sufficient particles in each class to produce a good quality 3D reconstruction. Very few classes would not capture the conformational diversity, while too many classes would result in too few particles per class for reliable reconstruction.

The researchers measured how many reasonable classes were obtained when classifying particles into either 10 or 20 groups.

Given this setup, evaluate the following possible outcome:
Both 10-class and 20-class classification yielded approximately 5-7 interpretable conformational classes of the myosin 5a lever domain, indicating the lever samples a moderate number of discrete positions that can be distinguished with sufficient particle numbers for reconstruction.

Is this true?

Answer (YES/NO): NO